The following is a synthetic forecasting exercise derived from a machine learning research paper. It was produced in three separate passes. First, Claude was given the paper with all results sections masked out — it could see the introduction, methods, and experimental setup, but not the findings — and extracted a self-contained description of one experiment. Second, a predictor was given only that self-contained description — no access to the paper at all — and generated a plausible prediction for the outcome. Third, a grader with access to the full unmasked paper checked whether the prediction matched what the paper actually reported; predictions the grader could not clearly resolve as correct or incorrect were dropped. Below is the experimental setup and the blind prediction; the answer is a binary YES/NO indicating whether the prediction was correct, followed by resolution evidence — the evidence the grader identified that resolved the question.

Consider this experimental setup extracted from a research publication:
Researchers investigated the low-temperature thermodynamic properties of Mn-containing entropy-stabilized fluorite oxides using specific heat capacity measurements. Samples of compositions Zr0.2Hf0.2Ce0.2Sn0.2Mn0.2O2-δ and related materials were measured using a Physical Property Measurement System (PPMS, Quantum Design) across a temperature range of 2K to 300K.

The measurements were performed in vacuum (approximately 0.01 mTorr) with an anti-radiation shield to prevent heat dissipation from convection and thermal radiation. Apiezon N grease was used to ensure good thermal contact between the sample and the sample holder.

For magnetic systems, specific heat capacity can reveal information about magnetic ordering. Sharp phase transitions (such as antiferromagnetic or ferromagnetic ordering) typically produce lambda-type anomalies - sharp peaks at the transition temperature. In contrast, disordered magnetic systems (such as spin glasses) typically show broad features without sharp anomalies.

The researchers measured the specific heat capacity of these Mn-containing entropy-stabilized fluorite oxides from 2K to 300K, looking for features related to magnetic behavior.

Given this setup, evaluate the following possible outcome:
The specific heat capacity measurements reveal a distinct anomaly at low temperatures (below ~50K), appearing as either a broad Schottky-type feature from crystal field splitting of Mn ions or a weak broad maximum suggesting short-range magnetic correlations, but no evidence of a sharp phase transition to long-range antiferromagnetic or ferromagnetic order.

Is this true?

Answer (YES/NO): YES